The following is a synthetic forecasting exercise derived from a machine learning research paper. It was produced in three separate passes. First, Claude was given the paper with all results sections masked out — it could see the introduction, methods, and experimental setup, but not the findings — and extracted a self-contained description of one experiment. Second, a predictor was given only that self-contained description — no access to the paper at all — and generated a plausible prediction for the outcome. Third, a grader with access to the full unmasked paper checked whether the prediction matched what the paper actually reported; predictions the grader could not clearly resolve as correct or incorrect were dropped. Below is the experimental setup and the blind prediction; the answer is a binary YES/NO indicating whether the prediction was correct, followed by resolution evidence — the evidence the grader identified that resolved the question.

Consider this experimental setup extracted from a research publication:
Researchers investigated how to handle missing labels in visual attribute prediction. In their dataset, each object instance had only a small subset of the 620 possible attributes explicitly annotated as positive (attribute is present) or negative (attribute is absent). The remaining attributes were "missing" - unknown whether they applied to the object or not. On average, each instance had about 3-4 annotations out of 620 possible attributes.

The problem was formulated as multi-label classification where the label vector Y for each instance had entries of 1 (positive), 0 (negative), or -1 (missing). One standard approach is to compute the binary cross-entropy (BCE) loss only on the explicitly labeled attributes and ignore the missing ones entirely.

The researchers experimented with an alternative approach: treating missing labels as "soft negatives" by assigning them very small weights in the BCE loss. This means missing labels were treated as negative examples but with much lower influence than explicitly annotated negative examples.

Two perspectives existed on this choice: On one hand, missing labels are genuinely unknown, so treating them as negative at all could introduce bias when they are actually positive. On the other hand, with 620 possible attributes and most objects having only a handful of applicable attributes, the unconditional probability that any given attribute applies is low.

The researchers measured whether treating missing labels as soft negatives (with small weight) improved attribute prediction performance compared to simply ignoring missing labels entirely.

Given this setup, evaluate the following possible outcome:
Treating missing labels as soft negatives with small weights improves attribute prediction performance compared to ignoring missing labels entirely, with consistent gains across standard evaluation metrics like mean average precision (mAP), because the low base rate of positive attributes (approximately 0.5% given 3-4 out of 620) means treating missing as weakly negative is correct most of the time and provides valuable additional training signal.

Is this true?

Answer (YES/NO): YES